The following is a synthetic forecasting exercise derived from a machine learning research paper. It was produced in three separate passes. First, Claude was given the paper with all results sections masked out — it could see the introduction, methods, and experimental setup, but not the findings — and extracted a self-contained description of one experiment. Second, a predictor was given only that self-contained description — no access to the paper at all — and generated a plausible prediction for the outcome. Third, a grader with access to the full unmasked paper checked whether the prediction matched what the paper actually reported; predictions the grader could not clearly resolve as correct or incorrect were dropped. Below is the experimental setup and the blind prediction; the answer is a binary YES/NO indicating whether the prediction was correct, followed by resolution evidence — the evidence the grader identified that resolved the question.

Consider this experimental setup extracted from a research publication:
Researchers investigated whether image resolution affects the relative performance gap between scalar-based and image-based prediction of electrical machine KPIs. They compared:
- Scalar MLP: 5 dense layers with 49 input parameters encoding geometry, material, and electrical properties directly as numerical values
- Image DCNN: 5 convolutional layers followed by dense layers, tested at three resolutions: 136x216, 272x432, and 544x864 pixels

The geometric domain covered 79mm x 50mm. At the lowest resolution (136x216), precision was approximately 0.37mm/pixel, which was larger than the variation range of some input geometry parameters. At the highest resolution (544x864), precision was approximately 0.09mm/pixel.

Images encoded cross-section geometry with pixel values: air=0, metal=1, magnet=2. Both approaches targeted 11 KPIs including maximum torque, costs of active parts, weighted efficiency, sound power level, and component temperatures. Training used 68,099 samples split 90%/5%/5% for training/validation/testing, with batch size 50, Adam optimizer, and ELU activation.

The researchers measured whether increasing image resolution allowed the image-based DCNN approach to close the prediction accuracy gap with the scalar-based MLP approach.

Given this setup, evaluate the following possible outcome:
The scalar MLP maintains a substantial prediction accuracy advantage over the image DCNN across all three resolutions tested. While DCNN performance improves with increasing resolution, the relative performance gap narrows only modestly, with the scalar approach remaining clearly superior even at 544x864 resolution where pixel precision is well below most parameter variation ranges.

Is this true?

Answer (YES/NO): NO